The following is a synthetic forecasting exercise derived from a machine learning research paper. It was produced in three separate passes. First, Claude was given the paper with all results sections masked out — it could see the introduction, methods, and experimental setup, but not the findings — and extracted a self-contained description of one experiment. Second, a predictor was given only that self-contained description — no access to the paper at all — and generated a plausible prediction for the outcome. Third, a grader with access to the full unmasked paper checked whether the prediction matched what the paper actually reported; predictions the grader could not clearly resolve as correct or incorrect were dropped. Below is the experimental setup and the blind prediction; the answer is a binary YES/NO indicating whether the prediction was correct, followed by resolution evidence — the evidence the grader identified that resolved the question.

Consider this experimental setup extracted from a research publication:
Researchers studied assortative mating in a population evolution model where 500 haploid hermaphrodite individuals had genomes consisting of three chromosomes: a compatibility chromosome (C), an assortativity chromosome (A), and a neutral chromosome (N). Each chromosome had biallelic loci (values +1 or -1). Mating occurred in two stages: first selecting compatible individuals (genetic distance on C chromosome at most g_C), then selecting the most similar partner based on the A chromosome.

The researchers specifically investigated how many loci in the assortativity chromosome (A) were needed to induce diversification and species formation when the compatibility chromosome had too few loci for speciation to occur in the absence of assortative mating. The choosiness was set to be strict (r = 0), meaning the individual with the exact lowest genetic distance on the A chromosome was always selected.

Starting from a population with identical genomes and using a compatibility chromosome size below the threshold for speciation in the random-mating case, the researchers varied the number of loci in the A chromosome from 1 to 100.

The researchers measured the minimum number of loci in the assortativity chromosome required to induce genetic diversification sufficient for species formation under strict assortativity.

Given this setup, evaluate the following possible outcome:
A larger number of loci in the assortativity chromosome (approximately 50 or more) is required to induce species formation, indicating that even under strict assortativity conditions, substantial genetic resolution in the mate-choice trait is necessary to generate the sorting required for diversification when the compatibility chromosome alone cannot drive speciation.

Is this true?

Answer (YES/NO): NO